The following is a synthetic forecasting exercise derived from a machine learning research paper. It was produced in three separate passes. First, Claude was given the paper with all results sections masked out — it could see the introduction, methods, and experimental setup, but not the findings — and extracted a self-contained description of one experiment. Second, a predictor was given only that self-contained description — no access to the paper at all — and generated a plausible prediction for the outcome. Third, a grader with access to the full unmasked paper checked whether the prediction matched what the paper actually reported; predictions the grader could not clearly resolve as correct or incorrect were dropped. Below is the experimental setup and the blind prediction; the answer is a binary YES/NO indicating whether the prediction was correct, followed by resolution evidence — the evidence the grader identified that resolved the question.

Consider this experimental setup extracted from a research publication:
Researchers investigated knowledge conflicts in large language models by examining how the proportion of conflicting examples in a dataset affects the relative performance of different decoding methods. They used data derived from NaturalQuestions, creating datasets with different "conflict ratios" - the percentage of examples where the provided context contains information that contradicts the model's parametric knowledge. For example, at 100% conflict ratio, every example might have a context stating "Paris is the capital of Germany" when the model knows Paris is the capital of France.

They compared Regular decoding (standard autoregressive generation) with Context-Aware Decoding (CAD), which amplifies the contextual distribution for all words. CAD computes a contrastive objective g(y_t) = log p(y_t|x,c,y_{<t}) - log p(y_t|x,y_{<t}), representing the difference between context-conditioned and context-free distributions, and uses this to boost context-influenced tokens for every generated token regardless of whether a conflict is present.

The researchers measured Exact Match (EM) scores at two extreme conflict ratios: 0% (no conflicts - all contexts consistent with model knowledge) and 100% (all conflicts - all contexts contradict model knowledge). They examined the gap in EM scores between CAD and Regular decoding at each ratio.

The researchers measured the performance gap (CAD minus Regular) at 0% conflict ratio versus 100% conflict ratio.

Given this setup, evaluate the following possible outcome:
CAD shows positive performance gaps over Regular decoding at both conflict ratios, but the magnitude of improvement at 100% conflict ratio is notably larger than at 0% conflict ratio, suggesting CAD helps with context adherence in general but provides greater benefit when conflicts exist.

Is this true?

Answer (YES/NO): NO